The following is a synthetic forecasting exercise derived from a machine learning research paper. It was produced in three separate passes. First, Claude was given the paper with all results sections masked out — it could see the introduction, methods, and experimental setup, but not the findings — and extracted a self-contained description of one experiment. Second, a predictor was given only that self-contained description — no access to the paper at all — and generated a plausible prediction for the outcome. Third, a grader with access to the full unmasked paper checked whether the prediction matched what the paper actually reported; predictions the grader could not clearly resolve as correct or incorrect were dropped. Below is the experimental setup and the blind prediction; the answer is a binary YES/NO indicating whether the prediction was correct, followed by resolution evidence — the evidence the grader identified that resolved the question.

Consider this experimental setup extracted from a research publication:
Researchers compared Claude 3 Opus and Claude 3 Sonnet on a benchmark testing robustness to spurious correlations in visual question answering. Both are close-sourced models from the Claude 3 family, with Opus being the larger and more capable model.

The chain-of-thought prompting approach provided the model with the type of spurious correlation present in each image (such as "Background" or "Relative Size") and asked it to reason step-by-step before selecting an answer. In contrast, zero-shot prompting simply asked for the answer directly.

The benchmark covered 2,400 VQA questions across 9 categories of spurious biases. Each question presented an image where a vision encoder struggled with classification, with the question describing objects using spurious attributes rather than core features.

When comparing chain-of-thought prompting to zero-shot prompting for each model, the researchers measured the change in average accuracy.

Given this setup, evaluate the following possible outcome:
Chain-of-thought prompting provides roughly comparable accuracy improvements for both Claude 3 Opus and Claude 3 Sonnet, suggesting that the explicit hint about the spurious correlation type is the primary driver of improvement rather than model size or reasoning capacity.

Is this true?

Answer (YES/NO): NO